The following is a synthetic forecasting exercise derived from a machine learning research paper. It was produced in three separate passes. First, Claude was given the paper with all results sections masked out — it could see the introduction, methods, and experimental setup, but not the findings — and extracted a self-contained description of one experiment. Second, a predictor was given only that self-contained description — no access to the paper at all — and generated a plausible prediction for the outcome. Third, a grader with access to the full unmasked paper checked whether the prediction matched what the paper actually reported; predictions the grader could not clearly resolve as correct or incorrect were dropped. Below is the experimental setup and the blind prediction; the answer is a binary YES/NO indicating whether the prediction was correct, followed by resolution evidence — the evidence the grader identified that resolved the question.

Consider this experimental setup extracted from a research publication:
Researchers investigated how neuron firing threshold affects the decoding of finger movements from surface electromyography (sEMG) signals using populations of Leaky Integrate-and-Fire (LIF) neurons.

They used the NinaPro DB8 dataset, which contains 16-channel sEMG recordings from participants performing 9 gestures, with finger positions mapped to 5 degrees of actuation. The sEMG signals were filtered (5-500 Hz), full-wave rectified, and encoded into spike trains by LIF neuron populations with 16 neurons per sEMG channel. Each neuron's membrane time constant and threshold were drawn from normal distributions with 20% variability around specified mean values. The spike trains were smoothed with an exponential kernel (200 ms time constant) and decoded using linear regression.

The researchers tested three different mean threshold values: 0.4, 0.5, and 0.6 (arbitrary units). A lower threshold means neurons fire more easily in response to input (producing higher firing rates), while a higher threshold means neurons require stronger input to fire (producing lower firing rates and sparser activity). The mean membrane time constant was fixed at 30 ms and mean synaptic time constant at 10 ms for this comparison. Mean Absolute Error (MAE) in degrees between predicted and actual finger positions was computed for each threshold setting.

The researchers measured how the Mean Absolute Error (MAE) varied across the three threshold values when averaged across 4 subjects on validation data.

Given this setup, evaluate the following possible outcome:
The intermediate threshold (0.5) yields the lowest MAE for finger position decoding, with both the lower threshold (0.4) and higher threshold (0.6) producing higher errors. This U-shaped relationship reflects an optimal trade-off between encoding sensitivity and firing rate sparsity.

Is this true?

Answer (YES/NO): NO